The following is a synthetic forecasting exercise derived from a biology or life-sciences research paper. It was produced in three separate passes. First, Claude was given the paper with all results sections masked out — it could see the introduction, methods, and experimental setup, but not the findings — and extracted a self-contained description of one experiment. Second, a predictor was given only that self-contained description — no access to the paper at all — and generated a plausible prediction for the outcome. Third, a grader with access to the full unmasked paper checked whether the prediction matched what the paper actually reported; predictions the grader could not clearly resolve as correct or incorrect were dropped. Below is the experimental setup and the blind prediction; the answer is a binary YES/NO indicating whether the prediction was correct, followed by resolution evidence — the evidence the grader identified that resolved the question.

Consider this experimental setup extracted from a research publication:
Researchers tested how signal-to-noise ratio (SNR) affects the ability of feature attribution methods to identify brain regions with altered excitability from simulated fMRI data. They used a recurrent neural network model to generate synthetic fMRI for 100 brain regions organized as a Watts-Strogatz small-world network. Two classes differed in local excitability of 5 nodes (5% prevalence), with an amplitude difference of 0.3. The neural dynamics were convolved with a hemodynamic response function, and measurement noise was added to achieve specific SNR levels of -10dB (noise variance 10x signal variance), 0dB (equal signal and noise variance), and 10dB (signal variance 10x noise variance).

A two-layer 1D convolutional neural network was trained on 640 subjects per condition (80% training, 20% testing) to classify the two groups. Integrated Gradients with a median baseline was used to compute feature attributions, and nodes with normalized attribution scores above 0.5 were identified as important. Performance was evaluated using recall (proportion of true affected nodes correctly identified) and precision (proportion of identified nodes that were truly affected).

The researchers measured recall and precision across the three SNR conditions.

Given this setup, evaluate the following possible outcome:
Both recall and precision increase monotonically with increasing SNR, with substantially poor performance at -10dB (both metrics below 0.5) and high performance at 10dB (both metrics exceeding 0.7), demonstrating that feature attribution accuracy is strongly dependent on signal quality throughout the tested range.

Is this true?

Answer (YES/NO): NO